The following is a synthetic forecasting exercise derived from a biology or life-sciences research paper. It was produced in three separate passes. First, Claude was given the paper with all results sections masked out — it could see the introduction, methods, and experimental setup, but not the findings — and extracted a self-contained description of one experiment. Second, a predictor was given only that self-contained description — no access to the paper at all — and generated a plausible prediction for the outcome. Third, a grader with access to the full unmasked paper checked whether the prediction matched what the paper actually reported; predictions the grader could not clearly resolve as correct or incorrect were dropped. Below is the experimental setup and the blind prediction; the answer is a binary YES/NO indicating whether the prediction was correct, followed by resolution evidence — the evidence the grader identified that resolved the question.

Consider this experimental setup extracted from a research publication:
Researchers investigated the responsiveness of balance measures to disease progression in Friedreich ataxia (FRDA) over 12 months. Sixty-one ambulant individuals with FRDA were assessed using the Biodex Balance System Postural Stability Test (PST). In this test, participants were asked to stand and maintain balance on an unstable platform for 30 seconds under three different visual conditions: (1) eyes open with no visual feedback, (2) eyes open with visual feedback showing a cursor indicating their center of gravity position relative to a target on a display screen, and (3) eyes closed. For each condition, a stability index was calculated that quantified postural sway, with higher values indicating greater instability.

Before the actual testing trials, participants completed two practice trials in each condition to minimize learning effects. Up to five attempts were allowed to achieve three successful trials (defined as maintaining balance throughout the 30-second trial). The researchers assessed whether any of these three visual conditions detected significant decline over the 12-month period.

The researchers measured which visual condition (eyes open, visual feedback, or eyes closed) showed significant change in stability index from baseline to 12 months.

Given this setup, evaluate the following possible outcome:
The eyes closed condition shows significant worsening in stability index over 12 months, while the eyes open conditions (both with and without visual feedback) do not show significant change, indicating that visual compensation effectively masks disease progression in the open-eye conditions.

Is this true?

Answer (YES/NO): YES